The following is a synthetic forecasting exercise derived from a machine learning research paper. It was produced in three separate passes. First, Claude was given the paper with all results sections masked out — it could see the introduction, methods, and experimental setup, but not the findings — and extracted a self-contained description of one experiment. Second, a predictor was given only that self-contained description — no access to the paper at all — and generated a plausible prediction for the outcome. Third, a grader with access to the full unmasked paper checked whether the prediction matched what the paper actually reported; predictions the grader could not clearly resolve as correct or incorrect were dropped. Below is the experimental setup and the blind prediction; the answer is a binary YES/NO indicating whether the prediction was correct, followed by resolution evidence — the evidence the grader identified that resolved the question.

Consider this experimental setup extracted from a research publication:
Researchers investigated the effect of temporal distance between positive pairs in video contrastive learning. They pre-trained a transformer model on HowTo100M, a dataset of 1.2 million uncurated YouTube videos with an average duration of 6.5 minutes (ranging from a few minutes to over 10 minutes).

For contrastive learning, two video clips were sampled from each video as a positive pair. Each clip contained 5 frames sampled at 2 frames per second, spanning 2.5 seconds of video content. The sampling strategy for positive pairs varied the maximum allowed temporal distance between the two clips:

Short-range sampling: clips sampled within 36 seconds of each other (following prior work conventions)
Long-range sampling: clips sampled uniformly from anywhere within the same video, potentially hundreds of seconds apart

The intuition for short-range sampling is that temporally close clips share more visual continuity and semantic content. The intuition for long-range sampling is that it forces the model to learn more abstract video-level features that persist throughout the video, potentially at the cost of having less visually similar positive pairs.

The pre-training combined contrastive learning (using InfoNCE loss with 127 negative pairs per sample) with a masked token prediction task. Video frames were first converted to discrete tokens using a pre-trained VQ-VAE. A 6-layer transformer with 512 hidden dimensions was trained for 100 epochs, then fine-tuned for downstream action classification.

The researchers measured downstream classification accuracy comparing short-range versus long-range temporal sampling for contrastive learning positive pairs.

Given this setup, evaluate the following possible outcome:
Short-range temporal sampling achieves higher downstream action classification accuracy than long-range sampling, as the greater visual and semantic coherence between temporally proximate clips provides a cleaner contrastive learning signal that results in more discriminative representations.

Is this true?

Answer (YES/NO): NO